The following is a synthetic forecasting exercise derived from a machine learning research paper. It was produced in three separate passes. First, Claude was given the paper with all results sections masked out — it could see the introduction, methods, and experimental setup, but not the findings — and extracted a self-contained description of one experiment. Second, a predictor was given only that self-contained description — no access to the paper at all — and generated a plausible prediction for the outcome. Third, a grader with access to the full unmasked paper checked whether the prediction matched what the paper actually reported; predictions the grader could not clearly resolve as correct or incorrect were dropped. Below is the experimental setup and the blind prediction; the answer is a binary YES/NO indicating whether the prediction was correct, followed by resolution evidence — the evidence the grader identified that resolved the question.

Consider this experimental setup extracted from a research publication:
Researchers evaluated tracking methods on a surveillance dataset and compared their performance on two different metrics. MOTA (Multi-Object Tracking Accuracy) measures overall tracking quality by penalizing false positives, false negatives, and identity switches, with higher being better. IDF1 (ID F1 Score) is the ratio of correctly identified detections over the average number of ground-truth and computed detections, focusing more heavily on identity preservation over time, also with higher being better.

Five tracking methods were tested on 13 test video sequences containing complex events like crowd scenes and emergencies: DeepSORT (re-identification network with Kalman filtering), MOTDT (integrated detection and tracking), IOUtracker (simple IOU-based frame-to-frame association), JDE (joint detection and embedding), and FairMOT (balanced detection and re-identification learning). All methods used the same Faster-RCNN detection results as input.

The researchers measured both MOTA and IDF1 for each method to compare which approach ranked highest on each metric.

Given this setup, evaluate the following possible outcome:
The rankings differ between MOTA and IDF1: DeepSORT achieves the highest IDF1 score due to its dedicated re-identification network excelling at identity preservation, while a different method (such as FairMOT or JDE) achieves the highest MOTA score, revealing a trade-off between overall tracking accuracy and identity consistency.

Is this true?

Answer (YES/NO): NO